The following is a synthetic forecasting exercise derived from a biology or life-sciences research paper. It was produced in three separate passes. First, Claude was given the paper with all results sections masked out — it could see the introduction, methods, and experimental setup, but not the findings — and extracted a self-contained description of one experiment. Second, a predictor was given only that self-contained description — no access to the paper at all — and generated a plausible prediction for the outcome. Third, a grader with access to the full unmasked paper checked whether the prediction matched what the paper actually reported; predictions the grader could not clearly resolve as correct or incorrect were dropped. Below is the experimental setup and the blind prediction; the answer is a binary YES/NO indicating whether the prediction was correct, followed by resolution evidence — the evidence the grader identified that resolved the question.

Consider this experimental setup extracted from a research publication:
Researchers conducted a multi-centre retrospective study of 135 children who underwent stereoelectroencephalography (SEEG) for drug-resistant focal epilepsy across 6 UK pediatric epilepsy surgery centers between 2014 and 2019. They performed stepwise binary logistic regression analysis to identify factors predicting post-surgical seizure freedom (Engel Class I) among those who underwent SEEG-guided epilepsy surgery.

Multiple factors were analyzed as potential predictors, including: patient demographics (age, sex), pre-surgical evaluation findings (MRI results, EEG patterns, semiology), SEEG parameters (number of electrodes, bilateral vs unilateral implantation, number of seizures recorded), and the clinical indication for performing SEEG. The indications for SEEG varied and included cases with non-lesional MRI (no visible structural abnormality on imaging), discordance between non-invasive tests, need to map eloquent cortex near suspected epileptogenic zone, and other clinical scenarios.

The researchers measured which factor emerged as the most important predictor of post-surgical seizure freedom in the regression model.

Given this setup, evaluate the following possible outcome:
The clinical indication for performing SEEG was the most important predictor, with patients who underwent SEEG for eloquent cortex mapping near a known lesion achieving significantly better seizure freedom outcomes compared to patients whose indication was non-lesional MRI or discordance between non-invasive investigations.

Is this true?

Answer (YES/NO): NO